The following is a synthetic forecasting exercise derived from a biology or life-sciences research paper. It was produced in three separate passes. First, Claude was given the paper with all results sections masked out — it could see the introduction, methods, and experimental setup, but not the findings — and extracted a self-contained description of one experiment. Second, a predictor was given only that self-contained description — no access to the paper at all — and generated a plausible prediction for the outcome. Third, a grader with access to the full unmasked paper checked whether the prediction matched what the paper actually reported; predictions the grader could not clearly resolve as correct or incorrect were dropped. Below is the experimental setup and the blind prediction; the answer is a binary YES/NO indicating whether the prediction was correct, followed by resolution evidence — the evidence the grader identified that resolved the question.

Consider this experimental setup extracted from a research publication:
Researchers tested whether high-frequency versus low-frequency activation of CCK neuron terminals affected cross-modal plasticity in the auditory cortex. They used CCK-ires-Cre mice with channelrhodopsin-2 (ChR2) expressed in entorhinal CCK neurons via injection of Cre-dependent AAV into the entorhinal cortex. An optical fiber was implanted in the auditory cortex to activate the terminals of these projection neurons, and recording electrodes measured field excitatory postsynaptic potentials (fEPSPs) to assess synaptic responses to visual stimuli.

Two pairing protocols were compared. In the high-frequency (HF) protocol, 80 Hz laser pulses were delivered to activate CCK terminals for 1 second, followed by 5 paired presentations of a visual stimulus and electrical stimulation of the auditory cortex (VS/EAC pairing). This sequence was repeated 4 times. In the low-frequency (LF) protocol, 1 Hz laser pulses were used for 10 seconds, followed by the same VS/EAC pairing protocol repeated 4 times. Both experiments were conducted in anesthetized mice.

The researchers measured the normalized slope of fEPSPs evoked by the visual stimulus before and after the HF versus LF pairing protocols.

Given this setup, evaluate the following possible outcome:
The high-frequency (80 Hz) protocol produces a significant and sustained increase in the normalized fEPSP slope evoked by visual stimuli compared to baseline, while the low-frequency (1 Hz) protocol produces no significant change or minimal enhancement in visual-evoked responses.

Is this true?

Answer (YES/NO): YES